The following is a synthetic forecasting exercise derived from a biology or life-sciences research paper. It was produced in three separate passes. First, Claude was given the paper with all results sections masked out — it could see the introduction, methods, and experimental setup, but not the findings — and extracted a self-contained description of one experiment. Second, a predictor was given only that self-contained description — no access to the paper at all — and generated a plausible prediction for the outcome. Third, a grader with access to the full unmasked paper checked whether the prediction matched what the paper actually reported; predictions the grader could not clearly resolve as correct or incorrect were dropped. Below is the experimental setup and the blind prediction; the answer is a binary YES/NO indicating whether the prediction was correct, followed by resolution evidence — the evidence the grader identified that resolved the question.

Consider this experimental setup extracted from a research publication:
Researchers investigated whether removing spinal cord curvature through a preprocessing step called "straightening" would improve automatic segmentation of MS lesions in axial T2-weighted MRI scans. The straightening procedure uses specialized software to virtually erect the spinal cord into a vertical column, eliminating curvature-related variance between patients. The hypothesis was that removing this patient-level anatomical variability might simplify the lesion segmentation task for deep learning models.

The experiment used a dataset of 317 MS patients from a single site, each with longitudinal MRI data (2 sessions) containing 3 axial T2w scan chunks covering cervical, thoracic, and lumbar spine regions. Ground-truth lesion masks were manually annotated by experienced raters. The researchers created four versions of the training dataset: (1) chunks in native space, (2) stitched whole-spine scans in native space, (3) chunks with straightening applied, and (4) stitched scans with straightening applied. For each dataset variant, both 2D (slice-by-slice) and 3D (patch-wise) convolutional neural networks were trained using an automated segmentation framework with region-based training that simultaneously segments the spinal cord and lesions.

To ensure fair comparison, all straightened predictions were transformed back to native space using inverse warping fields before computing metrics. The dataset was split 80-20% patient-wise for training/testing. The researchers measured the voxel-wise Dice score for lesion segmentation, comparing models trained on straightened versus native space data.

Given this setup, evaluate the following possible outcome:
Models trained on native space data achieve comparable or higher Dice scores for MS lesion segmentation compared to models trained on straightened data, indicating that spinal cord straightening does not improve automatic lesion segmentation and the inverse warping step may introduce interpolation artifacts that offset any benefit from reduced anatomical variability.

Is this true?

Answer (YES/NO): YES